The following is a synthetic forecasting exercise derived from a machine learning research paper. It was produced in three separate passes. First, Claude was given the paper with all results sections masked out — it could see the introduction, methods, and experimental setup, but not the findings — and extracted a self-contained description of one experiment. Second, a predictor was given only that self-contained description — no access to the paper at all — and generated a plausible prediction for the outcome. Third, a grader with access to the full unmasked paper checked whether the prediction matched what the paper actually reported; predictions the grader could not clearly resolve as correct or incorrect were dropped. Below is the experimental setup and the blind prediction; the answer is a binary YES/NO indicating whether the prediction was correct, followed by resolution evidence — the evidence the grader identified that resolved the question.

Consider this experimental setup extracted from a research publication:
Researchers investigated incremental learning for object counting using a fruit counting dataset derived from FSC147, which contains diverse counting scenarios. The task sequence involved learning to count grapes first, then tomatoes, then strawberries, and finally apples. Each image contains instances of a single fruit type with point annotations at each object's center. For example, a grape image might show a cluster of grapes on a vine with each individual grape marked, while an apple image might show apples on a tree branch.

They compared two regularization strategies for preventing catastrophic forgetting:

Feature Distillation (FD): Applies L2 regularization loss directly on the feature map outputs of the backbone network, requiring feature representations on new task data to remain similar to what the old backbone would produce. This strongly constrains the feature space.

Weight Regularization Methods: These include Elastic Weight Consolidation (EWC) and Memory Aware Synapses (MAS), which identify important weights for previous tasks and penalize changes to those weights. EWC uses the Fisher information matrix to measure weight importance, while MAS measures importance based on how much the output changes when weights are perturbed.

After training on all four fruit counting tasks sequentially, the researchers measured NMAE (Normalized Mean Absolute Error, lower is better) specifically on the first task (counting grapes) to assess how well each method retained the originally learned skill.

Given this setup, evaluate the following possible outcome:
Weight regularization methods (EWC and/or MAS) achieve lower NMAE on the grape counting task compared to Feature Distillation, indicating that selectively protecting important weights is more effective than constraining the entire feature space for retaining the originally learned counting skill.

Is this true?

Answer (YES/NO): YES